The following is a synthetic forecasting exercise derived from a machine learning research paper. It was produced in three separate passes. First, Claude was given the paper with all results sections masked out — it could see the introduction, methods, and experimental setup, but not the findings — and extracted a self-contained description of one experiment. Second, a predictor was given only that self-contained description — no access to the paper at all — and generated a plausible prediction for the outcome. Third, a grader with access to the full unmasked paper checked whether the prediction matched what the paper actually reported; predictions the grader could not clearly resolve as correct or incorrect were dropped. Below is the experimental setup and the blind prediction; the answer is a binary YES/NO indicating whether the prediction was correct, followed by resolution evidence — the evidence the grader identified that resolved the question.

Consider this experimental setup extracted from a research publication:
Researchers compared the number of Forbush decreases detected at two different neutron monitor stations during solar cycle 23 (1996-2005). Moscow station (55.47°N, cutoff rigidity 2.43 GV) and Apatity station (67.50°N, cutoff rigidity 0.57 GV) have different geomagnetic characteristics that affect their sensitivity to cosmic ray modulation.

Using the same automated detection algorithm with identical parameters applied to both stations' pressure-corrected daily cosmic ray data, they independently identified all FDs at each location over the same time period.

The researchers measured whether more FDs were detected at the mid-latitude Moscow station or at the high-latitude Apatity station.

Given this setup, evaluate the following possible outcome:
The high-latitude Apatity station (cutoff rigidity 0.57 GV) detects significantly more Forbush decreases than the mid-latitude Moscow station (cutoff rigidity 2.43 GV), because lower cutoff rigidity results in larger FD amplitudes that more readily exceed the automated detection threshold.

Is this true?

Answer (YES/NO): NO